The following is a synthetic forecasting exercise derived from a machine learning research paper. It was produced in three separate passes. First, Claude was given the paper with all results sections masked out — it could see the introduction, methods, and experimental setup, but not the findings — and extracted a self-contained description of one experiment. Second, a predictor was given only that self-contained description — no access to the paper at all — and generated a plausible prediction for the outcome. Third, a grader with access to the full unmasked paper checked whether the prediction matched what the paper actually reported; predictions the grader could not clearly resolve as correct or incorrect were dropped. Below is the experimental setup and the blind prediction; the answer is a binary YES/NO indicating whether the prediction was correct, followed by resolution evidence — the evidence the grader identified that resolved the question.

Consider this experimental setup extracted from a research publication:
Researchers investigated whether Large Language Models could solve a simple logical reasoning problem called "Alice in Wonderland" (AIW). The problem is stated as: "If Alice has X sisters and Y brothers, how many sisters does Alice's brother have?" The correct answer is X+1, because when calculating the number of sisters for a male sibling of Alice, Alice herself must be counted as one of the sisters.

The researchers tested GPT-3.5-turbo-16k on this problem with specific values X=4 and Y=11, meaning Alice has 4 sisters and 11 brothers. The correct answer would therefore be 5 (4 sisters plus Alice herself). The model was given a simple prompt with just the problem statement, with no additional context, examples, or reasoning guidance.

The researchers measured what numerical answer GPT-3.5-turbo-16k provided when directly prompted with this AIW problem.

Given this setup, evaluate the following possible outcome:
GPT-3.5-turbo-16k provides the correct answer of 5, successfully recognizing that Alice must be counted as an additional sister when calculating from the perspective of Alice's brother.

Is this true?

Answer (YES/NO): NO